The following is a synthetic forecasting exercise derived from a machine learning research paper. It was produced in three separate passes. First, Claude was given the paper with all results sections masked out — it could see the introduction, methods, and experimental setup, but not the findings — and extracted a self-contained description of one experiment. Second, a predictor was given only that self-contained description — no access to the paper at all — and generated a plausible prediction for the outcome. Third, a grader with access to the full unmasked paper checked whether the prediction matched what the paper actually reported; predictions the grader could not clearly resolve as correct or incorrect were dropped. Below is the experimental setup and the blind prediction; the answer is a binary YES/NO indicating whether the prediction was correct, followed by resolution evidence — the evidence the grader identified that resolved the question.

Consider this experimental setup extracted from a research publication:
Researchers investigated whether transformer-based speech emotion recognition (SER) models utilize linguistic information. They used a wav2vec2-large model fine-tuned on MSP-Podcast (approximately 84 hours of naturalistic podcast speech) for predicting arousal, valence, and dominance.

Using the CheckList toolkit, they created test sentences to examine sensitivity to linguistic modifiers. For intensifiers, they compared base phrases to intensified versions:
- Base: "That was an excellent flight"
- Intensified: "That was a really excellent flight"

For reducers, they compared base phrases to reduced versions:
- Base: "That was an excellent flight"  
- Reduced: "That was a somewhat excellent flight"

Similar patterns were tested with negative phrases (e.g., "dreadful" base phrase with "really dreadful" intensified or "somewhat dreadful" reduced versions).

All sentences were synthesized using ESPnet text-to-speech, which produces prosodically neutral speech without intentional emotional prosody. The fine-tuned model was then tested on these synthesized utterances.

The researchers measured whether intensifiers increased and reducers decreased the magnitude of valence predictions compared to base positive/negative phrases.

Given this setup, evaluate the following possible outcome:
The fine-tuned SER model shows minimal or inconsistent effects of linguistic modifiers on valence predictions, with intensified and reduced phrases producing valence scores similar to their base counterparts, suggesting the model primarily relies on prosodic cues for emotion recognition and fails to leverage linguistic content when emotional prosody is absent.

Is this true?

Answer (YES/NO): NO